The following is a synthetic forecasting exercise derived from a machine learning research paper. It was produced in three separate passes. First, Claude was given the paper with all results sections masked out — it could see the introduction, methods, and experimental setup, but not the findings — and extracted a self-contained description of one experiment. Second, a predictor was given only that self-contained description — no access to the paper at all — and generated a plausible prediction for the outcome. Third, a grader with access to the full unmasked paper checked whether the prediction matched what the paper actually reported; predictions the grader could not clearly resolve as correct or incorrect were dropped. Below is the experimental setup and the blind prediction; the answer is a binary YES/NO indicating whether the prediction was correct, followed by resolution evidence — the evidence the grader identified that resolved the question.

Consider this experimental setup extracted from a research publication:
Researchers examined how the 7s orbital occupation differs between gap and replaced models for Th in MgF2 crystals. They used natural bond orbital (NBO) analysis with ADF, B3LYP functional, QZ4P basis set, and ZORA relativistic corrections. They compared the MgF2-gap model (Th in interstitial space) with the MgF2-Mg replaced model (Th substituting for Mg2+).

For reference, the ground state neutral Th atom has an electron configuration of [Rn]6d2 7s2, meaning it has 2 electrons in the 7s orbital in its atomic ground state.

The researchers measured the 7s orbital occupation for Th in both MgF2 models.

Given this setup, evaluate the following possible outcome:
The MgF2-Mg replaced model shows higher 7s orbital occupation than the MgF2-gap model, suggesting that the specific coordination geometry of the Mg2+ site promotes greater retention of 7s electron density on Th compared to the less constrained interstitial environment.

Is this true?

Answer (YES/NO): YES